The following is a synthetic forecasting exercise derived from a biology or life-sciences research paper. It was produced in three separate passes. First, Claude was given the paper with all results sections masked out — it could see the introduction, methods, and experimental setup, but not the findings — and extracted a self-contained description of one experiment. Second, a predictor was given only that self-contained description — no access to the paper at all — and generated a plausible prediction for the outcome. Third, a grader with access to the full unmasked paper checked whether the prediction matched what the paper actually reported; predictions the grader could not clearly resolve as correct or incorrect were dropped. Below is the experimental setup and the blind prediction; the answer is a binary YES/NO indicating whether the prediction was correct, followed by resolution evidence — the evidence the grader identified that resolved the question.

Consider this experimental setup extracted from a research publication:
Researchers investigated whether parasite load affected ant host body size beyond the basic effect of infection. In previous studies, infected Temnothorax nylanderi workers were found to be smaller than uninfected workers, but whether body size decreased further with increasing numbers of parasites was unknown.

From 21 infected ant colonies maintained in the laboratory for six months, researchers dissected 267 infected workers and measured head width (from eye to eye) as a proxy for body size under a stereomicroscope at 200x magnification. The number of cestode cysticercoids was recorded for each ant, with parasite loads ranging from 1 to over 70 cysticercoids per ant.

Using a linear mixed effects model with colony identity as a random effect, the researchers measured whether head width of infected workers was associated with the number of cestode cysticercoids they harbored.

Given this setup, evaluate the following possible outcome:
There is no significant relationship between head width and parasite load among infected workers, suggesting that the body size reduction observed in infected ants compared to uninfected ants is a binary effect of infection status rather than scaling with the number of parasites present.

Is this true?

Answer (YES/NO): YES